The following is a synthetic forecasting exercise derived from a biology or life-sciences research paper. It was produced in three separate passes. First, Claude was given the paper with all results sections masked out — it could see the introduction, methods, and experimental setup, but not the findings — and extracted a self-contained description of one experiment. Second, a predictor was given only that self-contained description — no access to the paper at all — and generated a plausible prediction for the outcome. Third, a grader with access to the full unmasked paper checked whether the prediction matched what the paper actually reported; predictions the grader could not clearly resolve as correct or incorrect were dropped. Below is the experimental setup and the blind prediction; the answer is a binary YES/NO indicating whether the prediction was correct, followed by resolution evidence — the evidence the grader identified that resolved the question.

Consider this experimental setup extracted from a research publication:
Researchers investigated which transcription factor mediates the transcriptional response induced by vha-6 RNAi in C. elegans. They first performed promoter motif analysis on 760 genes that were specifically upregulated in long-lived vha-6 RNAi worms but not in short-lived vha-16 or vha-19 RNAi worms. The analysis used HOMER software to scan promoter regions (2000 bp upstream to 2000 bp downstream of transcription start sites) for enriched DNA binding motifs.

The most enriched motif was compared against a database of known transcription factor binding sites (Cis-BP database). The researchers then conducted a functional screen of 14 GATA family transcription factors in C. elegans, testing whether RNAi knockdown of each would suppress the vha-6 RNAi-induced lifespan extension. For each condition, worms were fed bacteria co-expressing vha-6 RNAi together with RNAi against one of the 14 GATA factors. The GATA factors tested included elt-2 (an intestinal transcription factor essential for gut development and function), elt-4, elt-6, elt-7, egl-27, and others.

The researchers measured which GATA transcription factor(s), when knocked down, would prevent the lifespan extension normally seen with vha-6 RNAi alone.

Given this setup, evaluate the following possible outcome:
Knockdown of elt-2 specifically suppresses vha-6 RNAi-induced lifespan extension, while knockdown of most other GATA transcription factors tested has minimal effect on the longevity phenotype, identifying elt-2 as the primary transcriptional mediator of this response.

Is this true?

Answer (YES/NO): YES